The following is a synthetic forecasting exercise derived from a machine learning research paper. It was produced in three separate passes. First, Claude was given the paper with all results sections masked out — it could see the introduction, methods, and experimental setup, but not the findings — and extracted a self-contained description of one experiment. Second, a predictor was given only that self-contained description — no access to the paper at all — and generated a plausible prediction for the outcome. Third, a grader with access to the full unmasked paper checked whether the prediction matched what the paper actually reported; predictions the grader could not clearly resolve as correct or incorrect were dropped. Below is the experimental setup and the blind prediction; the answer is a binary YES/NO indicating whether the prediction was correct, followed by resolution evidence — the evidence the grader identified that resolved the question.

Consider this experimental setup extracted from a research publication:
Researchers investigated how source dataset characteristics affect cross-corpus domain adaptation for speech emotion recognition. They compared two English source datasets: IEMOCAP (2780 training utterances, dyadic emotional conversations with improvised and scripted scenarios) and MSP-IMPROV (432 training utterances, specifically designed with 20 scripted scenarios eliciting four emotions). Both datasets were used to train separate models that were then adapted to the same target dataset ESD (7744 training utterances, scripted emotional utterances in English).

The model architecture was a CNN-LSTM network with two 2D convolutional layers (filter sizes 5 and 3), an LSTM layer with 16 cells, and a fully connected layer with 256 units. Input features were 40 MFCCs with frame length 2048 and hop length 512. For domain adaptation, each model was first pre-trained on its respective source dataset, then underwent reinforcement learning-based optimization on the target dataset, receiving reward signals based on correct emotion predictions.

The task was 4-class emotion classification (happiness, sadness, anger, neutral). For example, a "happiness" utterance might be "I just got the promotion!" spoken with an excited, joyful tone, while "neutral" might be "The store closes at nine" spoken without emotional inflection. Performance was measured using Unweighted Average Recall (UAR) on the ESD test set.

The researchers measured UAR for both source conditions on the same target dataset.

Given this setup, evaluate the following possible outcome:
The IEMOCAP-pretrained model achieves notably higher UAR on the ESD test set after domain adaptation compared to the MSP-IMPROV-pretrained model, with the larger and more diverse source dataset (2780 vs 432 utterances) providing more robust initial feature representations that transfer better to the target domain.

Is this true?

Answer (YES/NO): NO